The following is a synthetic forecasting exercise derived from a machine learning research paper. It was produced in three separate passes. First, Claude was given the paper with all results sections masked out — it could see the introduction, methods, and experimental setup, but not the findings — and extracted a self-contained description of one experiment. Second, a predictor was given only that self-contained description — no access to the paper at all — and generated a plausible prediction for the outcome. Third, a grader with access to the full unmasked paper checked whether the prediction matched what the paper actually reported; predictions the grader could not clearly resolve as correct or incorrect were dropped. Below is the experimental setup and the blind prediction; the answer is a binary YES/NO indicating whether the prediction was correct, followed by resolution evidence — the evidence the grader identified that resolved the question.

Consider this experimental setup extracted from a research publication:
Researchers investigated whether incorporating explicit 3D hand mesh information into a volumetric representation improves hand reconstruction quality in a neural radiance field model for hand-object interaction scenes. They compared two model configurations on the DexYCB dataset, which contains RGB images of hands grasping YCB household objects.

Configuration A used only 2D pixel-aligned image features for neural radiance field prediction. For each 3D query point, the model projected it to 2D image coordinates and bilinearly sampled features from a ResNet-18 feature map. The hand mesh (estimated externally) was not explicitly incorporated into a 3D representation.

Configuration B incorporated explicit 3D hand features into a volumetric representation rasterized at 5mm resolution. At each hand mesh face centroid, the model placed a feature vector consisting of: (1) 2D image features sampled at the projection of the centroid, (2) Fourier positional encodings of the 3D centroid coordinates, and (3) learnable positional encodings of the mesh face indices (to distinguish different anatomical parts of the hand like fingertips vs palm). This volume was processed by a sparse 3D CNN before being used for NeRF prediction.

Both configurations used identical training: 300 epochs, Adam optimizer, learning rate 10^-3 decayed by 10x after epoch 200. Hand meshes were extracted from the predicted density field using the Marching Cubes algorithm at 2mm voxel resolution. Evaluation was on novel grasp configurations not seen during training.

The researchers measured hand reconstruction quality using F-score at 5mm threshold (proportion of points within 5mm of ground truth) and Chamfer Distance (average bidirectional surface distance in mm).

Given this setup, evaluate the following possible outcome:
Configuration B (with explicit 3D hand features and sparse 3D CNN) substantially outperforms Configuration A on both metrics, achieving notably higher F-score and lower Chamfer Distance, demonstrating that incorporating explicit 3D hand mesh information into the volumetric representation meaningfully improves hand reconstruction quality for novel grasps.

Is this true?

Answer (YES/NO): YES